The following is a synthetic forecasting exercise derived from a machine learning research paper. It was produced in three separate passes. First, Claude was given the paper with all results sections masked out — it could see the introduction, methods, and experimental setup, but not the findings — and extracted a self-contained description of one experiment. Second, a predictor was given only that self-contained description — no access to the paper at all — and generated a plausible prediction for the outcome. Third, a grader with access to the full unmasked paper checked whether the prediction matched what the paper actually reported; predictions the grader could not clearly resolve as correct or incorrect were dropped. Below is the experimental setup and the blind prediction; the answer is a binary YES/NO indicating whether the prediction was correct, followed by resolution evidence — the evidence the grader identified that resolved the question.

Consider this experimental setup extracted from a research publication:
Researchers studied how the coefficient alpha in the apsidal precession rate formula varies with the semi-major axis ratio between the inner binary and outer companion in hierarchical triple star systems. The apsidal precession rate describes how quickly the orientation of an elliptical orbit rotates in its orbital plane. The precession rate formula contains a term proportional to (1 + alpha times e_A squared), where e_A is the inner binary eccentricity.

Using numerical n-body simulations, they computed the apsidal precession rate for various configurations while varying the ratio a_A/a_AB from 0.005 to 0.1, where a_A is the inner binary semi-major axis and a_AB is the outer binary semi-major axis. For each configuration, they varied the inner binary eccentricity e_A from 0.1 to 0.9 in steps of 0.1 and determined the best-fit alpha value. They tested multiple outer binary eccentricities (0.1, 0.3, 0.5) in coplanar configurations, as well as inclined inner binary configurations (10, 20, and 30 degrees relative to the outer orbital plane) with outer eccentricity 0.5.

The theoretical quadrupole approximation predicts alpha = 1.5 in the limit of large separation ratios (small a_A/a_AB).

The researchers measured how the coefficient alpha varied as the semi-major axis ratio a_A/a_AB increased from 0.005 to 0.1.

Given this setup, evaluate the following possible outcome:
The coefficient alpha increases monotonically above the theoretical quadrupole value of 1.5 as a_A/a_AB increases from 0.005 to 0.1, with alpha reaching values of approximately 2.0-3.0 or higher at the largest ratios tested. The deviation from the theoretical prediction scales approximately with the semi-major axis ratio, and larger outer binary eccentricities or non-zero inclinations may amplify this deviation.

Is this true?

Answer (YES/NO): YES